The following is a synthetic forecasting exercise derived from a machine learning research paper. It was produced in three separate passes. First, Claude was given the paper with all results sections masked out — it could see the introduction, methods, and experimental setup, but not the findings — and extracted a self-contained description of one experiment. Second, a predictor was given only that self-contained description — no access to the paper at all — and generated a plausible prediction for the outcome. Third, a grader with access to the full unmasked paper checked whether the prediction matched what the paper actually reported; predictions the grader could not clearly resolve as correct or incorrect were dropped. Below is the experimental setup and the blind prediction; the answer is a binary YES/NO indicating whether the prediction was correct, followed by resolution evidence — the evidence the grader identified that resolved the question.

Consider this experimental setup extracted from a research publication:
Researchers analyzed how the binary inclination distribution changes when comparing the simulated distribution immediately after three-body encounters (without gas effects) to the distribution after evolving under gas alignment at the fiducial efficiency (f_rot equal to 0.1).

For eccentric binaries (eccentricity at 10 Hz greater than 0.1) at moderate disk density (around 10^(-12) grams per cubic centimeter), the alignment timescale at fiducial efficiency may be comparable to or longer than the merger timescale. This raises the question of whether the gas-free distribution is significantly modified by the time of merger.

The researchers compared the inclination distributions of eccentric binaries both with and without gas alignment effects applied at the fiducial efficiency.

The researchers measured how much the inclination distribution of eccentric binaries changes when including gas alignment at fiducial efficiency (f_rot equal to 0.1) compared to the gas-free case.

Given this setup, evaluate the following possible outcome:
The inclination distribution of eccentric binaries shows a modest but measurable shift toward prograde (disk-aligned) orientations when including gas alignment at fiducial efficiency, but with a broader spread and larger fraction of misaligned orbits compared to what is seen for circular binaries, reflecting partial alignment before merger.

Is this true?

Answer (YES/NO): NO